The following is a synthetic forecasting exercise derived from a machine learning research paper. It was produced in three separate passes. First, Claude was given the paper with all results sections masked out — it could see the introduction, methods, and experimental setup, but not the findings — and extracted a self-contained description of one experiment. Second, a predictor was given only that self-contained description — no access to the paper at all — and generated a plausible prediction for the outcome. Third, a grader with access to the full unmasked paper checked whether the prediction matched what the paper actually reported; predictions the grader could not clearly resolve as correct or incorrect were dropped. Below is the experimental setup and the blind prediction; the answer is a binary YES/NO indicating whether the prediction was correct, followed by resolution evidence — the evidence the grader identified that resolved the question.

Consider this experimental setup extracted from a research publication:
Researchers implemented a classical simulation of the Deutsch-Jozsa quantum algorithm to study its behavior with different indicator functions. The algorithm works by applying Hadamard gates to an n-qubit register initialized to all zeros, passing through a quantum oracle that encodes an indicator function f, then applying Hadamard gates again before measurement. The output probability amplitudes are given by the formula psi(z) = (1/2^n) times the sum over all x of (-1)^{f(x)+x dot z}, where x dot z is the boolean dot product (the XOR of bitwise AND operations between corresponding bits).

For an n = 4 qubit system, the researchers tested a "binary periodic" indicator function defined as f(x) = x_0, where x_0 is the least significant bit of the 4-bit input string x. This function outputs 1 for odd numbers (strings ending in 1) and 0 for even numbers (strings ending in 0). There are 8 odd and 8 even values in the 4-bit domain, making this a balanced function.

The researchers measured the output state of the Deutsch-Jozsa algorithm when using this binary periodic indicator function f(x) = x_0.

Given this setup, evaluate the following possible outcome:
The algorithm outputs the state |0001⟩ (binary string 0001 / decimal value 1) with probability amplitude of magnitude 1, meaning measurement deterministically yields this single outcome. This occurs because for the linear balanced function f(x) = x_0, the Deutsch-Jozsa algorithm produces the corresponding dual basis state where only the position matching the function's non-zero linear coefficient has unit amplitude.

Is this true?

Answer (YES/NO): YES